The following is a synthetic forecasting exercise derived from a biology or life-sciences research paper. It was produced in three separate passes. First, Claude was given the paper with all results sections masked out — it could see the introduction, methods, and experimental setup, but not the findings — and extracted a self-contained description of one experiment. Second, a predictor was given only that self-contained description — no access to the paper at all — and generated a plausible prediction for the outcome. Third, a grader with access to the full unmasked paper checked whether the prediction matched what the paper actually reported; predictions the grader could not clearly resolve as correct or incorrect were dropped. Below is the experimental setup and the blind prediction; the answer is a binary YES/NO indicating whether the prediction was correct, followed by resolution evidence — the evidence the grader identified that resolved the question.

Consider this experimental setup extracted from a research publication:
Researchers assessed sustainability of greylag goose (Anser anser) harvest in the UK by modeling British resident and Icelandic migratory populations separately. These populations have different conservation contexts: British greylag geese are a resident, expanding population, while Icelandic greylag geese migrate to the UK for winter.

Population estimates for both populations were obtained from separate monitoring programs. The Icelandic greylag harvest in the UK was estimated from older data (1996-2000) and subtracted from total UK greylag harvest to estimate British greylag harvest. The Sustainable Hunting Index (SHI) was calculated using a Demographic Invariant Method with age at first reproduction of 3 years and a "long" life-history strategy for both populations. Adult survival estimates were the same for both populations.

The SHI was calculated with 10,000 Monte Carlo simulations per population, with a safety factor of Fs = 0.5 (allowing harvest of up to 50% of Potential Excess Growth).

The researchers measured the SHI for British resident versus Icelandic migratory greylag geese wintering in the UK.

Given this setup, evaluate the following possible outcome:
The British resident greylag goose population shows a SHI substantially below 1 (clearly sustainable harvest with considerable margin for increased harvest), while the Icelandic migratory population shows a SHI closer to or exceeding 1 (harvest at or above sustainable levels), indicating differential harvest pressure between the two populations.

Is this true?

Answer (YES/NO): NO